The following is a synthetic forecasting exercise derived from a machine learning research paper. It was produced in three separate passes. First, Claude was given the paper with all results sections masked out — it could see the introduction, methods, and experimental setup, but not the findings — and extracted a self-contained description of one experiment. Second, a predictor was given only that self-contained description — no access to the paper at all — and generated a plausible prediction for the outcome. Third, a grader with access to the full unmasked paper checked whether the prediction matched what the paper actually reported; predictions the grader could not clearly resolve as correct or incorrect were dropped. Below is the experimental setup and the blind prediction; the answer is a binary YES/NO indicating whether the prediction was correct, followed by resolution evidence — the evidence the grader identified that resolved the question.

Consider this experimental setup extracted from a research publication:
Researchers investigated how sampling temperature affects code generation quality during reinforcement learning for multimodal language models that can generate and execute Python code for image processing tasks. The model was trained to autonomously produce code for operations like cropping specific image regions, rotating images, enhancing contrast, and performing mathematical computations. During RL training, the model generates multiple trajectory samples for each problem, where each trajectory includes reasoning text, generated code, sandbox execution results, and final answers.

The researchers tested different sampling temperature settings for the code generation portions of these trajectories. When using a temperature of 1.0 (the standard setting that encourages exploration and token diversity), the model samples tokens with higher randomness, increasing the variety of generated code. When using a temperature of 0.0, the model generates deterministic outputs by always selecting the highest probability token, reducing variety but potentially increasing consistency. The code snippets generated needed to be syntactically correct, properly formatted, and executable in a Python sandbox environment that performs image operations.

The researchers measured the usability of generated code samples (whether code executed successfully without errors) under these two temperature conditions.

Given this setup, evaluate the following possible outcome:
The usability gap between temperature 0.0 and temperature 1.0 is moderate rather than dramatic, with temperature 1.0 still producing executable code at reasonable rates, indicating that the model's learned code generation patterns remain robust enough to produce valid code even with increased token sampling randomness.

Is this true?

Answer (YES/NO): NO